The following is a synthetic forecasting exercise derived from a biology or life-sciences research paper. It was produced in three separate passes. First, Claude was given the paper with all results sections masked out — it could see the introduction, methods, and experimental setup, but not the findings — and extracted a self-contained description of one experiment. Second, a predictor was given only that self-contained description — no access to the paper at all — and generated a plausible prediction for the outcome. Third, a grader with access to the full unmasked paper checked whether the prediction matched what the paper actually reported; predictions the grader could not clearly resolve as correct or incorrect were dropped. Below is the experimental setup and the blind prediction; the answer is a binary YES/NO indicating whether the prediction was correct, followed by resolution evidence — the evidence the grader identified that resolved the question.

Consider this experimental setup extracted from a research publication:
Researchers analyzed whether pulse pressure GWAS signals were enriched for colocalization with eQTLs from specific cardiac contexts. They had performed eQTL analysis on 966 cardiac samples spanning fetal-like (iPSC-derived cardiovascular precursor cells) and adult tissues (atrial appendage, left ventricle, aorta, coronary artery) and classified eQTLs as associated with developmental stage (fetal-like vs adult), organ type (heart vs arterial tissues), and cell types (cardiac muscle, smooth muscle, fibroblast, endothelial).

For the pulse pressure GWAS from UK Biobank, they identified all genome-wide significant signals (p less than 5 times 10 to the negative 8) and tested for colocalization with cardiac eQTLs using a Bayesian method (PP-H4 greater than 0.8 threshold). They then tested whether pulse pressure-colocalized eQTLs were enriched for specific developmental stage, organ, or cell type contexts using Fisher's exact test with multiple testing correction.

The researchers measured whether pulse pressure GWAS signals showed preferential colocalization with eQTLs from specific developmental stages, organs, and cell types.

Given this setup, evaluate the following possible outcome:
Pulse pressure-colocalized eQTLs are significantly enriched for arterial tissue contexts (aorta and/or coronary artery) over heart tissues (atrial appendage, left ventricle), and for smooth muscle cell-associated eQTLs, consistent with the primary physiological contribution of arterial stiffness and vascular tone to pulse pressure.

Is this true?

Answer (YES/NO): YES